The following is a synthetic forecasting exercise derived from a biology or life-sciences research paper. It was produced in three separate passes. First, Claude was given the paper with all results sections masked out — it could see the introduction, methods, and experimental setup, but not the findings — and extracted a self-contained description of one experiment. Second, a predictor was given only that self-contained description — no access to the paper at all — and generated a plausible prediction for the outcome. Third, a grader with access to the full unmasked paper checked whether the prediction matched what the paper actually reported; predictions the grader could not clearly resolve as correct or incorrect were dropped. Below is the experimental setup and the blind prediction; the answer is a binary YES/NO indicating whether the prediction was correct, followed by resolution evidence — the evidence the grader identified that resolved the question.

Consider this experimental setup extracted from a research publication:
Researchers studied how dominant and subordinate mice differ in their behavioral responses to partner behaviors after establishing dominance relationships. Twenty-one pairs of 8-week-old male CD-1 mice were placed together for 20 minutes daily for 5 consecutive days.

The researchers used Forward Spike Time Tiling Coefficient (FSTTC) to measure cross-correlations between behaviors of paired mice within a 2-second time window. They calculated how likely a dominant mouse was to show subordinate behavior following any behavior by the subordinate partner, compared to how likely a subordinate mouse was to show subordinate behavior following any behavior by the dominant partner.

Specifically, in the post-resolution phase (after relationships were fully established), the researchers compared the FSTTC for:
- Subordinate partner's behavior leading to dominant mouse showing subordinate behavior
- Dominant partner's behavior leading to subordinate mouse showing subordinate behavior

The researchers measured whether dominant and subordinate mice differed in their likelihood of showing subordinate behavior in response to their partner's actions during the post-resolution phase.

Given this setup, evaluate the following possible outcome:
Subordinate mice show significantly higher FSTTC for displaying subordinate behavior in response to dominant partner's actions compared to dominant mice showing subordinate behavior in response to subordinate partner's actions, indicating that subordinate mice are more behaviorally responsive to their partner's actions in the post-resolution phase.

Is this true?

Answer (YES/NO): YES